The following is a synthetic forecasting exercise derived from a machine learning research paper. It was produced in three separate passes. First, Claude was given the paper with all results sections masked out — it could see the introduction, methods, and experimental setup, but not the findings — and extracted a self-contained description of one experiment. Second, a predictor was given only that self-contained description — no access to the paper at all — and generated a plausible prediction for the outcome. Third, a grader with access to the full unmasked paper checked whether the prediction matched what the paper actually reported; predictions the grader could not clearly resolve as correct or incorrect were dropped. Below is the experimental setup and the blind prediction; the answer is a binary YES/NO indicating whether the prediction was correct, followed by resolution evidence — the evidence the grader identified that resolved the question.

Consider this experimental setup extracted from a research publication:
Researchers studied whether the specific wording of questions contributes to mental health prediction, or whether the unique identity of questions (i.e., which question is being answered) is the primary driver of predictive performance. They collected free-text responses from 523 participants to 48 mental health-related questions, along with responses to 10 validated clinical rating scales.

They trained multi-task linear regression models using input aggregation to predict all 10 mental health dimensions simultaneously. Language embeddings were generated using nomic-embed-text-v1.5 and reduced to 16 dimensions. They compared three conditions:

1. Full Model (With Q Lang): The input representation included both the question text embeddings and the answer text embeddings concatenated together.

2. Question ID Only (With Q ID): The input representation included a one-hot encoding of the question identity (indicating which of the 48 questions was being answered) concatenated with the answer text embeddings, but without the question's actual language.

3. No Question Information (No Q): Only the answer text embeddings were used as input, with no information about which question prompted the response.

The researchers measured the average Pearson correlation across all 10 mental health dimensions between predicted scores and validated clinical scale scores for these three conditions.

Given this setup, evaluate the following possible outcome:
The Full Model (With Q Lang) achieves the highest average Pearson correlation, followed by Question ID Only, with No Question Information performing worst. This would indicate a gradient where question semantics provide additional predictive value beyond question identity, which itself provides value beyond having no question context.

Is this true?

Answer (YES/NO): YES